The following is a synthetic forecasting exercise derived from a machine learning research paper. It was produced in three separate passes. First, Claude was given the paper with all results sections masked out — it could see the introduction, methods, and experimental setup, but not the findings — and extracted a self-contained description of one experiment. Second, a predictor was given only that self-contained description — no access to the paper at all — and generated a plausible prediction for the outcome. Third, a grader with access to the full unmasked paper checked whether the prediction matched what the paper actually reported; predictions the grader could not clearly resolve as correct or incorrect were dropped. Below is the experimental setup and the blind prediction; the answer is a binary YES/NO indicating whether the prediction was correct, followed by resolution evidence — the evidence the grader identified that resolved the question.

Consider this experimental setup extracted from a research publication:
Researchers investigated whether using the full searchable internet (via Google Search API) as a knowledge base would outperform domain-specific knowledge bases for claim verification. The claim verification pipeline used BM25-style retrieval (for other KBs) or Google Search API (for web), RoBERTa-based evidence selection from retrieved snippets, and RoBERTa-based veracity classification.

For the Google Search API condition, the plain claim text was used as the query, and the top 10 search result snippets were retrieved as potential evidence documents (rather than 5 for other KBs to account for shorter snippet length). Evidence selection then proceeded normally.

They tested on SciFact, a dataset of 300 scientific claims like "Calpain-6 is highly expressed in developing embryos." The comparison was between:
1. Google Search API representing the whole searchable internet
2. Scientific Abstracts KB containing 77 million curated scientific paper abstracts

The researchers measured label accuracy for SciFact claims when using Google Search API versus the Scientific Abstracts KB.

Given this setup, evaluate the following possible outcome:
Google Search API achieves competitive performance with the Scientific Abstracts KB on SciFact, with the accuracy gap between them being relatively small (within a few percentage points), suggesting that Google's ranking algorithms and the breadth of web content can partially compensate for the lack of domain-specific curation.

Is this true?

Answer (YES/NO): NO